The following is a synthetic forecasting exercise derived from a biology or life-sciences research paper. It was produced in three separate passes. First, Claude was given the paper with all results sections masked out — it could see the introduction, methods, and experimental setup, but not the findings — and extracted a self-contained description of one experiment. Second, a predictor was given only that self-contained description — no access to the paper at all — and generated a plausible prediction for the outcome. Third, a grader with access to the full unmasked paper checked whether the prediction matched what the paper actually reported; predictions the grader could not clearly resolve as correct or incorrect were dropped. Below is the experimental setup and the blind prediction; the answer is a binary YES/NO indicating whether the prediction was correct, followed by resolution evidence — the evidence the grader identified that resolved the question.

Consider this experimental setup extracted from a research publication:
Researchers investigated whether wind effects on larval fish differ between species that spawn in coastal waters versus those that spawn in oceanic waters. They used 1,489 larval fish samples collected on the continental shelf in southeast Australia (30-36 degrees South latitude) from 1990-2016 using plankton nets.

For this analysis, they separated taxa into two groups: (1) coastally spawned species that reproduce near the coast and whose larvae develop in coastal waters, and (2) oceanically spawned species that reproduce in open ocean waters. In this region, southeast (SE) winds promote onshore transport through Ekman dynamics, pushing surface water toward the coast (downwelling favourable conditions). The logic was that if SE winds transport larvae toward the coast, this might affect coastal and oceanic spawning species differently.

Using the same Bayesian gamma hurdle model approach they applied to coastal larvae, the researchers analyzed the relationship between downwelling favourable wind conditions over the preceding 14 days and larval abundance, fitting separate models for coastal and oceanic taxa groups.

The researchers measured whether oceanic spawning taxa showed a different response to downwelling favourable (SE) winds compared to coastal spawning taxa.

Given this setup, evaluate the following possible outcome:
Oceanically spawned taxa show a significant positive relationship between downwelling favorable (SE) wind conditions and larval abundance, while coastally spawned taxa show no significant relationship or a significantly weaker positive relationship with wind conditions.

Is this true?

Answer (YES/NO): NO